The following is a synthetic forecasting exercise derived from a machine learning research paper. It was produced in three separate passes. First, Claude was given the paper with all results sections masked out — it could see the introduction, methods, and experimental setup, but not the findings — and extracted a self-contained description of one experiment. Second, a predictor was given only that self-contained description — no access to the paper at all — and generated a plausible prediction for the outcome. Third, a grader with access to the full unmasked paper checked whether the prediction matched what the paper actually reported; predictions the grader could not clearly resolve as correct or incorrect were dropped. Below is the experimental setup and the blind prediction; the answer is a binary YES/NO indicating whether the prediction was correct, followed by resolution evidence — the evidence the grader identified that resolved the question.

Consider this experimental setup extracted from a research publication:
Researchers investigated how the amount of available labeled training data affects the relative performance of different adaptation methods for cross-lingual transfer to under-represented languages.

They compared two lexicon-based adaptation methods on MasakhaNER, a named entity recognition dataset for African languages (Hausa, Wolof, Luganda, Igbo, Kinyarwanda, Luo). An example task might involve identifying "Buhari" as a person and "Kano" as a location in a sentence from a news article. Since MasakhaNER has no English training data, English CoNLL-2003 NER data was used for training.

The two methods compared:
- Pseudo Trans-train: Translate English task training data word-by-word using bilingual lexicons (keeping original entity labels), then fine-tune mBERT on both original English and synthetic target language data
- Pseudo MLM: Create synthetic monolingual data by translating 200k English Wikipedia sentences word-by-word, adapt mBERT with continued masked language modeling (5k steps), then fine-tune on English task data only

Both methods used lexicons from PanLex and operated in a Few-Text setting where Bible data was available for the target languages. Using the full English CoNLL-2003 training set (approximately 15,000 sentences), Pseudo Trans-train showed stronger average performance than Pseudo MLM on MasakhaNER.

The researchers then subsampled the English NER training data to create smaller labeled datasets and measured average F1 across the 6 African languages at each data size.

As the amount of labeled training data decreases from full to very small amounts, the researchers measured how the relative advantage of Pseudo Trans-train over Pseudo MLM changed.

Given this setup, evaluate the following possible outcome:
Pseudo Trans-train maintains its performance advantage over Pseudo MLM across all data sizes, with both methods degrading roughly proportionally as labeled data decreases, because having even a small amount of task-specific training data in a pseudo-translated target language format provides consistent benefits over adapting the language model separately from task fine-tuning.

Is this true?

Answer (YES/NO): NO